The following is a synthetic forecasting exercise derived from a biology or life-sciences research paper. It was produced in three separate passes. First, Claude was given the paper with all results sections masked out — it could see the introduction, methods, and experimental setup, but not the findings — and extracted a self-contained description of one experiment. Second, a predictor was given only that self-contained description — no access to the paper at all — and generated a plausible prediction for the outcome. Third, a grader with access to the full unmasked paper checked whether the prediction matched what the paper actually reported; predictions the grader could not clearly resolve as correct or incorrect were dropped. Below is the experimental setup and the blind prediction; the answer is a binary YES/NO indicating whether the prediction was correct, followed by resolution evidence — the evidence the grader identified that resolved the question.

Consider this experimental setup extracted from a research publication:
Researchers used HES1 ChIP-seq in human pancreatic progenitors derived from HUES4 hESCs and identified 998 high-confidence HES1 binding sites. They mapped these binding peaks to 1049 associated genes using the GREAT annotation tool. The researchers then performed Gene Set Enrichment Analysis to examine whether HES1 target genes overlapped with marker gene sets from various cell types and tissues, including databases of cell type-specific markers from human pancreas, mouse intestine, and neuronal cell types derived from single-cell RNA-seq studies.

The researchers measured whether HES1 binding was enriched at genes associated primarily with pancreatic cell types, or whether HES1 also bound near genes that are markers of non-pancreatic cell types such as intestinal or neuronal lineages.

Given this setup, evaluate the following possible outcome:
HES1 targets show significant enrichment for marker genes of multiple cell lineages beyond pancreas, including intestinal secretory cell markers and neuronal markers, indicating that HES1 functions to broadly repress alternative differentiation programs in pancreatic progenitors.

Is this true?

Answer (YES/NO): NO